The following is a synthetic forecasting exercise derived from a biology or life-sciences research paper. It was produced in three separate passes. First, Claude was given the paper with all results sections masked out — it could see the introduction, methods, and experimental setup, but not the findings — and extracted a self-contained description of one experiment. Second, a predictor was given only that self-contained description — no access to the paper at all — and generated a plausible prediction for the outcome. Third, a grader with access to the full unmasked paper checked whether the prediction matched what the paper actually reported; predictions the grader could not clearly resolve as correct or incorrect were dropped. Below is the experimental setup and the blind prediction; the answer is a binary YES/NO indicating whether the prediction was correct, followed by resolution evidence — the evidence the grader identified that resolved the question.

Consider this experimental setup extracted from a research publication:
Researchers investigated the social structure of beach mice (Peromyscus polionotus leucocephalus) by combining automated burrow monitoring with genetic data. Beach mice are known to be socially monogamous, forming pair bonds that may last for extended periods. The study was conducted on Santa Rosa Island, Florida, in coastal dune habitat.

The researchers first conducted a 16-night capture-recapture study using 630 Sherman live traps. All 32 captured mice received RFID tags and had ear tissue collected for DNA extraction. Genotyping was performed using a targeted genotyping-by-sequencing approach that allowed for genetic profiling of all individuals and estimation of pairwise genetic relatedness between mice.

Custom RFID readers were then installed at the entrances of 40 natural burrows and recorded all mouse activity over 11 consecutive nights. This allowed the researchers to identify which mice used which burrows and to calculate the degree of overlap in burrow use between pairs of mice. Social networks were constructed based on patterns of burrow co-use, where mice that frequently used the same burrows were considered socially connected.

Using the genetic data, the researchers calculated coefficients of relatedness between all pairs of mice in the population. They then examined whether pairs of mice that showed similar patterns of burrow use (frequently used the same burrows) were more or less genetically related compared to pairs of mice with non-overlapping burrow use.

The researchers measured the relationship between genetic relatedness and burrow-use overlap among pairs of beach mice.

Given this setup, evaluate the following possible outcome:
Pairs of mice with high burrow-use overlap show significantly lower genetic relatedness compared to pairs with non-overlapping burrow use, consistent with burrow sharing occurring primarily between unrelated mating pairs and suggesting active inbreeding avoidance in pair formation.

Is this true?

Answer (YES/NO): NO